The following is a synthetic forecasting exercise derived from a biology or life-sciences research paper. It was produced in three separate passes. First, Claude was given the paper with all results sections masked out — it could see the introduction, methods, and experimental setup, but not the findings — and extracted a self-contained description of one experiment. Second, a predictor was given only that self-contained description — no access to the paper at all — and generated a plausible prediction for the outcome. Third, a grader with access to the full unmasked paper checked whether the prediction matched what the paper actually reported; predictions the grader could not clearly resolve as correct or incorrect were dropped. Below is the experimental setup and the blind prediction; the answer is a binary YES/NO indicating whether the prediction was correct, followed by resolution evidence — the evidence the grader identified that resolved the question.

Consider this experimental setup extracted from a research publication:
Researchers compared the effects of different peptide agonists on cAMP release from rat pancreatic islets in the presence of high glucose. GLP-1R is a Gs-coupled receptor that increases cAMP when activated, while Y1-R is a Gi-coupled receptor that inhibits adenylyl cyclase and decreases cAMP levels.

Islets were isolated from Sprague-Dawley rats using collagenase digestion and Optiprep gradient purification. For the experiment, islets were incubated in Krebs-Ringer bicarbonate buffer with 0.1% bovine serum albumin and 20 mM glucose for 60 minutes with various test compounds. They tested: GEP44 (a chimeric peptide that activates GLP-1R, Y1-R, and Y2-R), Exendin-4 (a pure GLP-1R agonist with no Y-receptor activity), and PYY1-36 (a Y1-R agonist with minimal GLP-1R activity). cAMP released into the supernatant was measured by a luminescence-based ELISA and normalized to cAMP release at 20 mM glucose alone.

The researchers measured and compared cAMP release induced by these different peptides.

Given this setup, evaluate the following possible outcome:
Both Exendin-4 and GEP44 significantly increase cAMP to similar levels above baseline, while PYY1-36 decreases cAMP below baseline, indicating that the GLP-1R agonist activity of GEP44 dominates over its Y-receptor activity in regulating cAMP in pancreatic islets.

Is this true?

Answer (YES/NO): NO